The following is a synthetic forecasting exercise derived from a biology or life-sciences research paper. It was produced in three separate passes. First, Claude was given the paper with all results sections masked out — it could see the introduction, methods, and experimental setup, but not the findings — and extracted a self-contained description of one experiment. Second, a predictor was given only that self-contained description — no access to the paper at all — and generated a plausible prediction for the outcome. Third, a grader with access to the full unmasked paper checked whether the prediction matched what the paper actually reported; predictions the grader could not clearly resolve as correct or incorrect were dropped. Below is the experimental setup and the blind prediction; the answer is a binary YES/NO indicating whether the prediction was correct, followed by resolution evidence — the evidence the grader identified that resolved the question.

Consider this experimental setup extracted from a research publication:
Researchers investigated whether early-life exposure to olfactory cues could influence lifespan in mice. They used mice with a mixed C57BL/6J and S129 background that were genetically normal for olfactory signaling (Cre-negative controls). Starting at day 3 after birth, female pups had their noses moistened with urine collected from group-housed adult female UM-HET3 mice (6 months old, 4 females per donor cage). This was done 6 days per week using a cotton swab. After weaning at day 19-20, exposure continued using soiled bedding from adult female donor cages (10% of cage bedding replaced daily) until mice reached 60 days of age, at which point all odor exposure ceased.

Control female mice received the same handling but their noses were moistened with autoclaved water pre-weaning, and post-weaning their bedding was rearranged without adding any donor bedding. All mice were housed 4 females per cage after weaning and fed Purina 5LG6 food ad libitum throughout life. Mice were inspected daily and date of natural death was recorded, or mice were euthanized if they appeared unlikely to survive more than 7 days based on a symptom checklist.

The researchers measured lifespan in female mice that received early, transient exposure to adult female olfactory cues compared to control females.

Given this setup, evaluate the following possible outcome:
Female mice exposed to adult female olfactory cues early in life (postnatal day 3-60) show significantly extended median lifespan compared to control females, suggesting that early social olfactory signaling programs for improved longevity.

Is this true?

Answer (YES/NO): YES